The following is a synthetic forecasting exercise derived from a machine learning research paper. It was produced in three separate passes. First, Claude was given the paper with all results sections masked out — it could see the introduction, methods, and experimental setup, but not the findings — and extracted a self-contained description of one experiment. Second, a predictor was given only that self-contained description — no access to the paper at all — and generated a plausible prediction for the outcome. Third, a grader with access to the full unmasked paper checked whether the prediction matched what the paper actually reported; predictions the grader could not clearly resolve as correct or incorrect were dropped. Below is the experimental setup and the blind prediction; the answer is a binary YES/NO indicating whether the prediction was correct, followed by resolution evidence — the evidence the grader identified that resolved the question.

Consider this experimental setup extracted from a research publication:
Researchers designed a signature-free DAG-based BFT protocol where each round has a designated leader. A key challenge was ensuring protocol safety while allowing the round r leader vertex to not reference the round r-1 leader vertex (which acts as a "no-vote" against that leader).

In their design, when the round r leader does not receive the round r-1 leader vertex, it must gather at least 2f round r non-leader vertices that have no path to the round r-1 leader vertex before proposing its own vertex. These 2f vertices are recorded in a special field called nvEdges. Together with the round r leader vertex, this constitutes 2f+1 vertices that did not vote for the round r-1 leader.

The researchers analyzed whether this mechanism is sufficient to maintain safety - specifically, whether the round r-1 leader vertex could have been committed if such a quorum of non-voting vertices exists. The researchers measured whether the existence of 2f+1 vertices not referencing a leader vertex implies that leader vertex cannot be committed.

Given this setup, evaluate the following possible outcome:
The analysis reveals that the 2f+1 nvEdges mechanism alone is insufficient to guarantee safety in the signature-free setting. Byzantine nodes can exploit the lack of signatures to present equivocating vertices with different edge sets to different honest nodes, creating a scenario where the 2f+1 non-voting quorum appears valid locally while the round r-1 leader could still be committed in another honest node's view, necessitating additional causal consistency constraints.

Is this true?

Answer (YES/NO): NO